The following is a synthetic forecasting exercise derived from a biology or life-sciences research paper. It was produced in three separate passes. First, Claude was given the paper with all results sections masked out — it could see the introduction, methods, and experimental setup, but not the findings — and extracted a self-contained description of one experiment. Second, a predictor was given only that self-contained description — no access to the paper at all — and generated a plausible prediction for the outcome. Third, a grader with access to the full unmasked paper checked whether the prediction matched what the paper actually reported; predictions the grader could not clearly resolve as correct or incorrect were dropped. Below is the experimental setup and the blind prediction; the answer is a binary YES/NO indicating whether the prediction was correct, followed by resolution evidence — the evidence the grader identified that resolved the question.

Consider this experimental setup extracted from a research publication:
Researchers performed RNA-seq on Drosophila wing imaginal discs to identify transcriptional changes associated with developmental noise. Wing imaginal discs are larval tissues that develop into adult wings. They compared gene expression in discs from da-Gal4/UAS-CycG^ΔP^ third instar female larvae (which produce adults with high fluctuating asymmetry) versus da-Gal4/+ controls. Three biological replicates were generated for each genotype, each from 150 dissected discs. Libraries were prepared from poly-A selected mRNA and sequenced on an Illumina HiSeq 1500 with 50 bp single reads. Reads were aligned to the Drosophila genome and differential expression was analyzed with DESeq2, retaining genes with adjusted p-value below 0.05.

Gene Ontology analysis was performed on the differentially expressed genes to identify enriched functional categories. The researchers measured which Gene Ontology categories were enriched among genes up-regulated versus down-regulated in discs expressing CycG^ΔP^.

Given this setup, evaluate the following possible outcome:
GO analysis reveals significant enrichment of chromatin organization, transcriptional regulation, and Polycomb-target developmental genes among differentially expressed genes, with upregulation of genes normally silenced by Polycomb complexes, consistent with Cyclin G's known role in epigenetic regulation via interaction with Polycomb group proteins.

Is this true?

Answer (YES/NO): NO